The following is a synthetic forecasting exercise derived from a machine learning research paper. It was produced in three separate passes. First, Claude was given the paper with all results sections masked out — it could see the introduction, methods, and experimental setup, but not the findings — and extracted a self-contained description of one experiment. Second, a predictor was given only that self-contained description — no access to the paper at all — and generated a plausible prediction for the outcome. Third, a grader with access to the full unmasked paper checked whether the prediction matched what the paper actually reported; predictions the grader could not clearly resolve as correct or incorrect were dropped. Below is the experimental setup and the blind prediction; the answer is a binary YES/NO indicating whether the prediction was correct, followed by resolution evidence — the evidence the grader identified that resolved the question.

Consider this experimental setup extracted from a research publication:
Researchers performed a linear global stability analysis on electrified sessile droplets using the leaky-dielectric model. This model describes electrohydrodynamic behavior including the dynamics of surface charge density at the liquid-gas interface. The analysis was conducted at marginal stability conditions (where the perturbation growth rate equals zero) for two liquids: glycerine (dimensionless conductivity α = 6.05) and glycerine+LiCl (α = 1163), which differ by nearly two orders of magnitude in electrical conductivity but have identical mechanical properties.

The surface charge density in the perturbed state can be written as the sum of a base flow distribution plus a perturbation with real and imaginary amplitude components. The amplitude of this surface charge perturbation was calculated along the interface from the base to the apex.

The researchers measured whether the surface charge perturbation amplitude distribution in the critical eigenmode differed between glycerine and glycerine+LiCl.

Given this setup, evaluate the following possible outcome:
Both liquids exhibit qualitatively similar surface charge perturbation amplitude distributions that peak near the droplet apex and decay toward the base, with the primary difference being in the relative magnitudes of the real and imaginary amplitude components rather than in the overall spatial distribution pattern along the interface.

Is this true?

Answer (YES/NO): NO